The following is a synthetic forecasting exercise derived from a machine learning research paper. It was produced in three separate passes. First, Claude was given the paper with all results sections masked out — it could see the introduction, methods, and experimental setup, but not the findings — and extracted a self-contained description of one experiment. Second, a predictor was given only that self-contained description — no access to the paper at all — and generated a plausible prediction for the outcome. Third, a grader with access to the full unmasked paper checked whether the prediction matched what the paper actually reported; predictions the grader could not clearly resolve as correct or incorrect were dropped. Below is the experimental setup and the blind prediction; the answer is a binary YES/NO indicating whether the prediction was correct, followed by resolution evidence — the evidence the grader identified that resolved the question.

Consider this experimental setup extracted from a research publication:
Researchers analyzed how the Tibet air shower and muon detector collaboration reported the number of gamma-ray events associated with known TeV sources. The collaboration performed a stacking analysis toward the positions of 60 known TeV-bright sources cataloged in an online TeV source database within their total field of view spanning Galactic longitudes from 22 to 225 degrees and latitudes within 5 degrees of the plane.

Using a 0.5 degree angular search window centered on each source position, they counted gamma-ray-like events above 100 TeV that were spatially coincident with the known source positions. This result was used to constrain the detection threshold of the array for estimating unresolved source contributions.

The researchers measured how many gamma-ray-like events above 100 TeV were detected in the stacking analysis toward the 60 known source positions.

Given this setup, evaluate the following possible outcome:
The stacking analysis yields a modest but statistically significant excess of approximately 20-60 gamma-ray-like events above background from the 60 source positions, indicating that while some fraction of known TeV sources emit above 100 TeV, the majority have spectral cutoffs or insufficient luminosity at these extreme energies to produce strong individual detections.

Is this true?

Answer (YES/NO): YES